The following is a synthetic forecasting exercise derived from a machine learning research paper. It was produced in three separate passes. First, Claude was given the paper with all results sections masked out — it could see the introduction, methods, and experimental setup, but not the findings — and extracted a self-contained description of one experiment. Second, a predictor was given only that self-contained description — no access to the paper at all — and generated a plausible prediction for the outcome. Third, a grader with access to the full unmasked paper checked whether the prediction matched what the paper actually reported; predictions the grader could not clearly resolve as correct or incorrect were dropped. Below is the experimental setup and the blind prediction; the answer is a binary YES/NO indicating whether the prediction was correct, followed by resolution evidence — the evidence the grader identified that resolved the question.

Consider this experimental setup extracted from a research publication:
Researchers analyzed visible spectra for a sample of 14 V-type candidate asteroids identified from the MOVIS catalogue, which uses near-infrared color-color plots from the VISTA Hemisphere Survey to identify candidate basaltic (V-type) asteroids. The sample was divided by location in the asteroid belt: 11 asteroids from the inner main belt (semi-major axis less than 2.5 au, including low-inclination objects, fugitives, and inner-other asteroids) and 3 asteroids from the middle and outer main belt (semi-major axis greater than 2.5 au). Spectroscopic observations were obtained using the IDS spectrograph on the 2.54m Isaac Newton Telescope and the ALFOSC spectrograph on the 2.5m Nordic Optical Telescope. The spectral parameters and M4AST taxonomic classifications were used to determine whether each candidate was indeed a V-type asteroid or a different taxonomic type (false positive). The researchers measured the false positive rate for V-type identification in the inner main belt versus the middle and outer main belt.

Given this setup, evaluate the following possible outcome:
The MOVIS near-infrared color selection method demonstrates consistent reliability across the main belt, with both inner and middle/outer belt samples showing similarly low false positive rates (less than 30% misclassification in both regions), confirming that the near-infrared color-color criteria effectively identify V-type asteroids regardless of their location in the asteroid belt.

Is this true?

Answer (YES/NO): NO